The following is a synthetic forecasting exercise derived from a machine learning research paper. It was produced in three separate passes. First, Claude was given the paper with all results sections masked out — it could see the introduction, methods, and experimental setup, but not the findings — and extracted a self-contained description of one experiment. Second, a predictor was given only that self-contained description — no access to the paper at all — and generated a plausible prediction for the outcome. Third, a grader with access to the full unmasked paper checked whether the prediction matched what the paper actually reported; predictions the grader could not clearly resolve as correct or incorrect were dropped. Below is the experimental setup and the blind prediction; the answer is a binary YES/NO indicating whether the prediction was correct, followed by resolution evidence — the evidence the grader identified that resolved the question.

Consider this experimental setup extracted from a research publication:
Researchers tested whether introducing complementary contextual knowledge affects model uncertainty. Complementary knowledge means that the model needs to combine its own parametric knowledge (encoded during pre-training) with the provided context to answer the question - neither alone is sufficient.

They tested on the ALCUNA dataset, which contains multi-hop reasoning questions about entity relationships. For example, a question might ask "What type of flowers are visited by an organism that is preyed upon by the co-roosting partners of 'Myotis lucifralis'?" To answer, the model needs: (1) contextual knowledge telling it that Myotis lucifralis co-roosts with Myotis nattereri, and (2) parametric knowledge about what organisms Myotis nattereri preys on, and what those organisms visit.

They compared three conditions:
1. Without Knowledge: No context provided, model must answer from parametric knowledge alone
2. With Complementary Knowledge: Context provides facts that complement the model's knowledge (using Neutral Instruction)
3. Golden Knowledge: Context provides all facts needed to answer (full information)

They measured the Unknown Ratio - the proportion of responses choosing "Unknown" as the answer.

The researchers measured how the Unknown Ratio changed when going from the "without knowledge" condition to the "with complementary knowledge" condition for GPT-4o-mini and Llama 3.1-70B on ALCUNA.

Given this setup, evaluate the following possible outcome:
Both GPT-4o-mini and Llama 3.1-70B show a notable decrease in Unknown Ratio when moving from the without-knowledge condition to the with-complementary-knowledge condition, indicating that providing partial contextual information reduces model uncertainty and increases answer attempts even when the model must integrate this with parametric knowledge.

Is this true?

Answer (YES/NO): NO